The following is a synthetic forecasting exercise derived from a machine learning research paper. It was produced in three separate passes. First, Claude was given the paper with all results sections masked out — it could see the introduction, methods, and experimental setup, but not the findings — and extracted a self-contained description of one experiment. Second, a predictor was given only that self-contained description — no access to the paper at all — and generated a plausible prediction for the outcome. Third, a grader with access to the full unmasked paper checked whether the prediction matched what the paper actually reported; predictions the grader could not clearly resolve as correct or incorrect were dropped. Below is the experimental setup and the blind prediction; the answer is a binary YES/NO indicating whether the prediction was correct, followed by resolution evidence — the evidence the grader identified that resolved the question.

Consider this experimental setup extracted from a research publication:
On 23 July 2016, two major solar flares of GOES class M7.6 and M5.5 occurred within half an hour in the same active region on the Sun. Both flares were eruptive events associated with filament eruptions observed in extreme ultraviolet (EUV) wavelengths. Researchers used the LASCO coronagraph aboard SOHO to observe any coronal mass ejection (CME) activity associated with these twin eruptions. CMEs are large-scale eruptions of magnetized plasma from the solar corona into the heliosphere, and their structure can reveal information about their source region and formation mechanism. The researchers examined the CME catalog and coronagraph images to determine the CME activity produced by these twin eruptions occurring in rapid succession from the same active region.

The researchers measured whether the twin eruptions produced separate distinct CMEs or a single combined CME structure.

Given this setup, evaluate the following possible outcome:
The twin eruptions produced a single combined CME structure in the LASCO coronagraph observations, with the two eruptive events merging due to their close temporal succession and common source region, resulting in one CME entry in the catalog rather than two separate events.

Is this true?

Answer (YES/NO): NO